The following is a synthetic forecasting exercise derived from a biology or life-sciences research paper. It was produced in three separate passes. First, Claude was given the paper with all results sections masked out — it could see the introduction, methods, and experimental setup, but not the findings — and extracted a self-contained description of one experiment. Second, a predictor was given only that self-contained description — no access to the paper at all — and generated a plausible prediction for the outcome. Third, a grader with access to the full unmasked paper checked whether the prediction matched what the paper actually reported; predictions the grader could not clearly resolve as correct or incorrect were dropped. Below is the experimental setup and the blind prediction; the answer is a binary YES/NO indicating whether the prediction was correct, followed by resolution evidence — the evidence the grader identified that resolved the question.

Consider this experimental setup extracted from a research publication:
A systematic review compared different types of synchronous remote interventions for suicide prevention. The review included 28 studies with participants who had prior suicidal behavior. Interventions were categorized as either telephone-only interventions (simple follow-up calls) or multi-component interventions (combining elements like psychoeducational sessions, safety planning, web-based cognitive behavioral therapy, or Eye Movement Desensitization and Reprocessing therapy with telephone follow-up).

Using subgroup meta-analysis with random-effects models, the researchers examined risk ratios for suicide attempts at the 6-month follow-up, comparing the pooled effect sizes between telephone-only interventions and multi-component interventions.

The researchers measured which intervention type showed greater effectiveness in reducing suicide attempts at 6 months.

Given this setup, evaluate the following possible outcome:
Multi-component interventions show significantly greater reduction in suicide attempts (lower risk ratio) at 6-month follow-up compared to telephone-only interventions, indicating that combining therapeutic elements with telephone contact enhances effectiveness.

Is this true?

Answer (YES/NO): NO